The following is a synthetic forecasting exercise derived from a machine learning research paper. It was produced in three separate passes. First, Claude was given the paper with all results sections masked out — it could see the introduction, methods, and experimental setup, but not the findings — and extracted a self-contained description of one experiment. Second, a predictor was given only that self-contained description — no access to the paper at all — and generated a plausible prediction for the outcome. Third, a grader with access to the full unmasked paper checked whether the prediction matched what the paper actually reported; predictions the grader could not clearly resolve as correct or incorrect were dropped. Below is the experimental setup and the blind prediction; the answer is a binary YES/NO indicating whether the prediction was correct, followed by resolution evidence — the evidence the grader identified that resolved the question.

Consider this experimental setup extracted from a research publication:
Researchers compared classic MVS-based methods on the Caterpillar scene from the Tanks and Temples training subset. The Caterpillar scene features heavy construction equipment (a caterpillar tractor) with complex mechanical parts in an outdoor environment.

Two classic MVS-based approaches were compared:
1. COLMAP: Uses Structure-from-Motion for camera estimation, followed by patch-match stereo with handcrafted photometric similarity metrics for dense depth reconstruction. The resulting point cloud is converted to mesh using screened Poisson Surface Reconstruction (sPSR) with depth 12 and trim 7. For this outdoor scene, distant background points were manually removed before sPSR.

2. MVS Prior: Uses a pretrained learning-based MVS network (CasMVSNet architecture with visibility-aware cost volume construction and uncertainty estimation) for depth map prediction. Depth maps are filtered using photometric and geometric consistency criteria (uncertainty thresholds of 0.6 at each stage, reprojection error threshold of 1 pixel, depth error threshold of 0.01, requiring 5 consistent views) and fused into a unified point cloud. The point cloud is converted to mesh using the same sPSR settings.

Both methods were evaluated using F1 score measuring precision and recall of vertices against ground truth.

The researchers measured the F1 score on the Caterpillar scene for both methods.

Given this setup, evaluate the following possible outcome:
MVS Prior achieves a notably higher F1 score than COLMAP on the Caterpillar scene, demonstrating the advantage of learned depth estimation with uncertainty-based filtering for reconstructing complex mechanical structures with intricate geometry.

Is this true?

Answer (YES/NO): YES